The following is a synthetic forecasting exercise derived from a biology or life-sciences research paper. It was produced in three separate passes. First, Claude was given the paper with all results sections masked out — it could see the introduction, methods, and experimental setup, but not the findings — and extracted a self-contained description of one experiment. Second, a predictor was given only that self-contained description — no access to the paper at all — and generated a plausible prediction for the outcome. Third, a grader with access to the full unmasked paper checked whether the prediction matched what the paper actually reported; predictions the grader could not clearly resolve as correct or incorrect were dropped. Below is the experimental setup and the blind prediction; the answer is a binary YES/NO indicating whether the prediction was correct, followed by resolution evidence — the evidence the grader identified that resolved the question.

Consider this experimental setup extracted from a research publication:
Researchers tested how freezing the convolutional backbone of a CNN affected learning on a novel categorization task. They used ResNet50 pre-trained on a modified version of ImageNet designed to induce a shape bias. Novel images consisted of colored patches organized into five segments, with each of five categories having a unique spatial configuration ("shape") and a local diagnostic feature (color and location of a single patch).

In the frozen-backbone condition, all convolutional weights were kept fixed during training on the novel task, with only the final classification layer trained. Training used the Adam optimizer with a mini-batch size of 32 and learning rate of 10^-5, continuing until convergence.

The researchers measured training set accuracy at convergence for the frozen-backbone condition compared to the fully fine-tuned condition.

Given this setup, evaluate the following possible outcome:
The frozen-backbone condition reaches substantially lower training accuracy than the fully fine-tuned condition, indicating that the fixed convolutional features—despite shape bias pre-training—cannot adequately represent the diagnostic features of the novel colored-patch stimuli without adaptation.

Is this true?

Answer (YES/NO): YES